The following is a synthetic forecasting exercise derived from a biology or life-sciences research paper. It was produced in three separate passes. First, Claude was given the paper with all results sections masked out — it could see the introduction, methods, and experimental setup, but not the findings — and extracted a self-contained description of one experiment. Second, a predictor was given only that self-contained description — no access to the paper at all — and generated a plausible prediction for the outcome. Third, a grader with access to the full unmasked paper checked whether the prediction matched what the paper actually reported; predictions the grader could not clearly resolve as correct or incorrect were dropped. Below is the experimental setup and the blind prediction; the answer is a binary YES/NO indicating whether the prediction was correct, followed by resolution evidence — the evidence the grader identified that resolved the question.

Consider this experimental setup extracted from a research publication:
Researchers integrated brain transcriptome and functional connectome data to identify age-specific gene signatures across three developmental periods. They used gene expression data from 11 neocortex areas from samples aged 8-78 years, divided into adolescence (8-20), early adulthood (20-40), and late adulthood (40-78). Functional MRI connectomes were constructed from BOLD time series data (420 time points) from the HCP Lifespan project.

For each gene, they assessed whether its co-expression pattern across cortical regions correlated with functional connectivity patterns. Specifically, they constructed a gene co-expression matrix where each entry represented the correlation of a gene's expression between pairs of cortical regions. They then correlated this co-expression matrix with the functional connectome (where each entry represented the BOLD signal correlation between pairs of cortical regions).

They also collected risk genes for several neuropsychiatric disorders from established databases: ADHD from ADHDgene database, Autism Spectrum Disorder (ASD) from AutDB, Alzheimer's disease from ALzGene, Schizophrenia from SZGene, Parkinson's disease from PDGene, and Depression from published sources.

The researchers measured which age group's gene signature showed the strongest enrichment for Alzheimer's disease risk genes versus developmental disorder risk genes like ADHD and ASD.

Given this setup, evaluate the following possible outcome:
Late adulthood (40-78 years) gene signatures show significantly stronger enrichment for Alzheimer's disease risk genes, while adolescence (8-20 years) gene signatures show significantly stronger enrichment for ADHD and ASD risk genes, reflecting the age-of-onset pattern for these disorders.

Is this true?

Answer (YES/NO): NO